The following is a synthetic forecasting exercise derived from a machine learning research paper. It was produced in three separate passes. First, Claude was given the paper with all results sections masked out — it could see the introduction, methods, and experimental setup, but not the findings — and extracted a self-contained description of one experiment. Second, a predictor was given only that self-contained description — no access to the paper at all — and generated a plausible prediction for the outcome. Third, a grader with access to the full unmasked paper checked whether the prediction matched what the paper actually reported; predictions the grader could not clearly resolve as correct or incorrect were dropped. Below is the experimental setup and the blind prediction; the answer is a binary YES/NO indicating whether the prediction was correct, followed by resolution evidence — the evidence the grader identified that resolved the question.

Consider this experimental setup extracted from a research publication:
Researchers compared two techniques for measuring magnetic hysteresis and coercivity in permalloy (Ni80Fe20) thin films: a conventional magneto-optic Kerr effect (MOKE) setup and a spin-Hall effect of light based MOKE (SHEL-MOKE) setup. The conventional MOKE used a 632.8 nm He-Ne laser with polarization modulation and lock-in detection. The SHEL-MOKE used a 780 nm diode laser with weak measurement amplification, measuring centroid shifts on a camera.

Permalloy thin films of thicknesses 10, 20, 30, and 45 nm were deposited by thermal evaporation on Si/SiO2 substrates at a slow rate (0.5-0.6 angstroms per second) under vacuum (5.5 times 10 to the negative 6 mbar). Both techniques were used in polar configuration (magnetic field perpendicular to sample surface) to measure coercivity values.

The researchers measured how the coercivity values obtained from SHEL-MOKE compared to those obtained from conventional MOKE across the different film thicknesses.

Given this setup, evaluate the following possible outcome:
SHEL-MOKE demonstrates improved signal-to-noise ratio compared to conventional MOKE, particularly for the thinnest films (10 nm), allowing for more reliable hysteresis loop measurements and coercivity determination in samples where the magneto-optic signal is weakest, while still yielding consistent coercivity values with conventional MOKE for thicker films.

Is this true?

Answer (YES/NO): NO